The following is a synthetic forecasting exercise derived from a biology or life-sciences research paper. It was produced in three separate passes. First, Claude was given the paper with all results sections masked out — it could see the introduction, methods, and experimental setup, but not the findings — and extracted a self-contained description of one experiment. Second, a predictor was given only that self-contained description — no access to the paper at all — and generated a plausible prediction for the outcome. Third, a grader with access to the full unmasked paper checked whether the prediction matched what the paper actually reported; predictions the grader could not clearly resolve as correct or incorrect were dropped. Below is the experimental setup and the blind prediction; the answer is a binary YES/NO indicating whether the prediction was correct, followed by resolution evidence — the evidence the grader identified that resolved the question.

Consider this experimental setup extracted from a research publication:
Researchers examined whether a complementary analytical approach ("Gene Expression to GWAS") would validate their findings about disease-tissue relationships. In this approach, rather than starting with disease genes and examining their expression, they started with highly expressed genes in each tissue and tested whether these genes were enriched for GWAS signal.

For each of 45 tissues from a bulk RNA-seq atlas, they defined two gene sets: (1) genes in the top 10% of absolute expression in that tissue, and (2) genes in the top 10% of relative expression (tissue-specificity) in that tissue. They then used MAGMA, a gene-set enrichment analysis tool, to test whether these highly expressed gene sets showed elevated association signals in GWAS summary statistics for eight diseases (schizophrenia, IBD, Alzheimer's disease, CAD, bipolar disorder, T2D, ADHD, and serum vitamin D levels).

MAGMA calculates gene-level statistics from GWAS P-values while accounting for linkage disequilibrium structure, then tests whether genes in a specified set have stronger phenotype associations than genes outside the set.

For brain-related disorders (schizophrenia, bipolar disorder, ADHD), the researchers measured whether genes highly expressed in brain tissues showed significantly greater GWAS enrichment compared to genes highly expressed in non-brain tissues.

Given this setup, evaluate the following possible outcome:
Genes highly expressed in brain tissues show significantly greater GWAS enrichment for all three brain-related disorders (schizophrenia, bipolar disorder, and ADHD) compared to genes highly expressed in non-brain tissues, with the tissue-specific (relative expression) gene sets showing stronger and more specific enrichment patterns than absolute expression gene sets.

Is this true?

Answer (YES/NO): NO